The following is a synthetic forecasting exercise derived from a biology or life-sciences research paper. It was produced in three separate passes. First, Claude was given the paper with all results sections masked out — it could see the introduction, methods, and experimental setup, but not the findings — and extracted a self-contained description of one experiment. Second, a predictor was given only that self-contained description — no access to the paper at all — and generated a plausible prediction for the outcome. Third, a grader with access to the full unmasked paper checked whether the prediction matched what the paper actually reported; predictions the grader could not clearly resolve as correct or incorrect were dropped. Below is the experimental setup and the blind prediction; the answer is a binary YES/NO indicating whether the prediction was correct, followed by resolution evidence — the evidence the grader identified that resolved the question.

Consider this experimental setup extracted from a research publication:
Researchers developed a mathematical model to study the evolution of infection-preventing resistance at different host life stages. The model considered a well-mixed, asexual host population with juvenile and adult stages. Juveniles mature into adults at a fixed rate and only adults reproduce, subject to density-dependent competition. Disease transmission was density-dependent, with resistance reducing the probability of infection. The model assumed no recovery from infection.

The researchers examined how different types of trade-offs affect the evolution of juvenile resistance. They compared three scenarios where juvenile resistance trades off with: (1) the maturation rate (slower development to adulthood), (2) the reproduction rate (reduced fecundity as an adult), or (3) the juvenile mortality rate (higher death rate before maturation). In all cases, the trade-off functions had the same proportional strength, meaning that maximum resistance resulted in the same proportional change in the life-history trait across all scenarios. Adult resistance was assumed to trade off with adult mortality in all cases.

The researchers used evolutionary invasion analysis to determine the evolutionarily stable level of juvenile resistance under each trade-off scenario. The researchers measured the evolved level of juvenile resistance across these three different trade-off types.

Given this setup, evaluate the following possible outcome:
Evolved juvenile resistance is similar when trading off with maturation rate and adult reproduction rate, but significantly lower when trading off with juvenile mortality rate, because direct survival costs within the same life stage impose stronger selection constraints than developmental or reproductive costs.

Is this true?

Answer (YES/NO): NO